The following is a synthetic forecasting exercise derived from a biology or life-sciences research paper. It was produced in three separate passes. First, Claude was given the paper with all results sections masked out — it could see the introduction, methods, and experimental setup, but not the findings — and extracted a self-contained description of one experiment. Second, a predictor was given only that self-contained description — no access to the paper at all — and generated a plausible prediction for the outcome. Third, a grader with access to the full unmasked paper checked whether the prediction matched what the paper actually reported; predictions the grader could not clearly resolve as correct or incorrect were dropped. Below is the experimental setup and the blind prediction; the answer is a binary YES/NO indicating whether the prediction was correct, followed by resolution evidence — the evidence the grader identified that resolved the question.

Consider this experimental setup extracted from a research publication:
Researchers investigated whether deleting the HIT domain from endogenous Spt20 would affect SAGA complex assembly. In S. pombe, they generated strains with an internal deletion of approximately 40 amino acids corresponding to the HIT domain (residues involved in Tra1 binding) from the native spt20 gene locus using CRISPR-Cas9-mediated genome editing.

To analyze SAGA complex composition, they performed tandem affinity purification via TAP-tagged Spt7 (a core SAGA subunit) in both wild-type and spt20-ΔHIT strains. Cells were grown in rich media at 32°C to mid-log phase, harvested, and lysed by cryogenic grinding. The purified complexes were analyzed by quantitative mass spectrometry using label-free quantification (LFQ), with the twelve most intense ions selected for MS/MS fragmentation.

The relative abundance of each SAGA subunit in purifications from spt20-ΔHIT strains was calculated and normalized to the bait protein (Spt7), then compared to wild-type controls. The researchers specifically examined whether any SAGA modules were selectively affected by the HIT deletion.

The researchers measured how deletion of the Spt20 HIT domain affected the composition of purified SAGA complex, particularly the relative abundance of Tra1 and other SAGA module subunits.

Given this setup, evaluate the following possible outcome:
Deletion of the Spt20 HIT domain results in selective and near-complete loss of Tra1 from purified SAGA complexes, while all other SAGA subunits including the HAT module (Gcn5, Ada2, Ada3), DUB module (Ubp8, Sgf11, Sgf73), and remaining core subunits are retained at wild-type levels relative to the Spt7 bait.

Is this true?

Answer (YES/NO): NO